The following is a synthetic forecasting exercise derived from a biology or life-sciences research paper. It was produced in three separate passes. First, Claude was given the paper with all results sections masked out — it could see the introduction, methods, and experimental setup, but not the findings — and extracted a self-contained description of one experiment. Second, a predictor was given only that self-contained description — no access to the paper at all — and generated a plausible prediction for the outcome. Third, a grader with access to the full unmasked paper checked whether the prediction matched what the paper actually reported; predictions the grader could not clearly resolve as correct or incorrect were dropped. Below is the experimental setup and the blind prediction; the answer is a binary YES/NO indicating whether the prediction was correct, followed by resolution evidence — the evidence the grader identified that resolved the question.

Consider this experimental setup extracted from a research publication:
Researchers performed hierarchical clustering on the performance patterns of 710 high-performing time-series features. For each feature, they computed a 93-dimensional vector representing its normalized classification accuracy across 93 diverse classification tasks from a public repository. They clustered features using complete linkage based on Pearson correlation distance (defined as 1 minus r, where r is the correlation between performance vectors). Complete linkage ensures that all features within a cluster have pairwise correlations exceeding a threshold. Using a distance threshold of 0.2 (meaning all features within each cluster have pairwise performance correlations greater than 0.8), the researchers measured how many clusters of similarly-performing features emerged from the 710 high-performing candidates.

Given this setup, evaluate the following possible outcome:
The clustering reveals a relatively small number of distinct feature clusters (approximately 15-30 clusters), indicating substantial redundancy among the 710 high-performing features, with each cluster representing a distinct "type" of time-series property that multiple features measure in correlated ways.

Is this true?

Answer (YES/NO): YES